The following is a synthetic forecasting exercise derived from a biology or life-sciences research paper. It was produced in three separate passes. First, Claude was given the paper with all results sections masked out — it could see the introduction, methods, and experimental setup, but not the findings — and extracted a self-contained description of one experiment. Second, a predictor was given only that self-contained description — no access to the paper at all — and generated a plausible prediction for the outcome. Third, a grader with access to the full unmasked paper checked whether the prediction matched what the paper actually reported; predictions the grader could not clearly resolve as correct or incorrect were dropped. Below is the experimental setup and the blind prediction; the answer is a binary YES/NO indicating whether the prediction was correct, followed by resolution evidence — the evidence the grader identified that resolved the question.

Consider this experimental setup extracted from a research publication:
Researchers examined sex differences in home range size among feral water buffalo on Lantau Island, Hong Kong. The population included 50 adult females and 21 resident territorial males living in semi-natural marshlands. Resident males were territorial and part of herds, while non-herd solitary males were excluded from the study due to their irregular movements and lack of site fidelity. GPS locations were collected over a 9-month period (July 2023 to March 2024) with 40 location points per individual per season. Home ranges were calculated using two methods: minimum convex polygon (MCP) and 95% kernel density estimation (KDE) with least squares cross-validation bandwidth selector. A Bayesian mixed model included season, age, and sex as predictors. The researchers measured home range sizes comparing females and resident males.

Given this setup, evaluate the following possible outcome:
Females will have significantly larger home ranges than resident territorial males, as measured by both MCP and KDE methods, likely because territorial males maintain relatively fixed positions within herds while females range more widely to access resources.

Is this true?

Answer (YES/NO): YES